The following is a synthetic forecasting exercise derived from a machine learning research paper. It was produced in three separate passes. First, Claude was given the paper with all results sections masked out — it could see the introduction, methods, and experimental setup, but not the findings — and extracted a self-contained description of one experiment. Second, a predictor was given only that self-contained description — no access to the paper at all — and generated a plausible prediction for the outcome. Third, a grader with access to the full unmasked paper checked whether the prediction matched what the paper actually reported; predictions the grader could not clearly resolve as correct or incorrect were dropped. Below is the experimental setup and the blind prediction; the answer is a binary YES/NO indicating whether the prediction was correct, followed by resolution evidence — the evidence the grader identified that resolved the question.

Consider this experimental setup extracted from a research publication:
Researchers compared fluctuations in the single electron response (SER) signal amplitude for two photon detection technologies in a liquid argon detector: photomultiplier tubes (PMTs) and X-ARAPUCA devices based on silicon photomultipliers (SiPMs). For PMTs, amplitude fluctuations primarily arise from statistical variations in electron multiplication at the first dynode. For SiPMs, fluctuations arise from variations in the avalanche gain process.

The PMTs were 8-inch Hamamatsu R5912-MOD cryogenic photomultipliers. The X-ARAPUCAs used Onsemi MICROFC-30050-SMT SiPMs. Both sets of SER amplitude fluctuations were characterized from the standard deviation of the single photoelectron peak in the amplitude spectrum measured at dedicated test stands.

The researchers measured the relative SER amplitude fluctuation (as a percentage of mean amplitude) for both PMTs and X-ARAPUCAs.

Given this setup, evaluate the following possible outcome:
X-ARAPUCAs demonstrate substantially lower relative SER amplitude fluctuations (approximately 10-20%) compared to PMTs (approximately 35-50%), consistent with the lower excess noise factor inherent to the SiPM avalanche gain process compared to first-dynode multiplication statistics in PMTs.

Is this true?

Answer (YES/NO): NO